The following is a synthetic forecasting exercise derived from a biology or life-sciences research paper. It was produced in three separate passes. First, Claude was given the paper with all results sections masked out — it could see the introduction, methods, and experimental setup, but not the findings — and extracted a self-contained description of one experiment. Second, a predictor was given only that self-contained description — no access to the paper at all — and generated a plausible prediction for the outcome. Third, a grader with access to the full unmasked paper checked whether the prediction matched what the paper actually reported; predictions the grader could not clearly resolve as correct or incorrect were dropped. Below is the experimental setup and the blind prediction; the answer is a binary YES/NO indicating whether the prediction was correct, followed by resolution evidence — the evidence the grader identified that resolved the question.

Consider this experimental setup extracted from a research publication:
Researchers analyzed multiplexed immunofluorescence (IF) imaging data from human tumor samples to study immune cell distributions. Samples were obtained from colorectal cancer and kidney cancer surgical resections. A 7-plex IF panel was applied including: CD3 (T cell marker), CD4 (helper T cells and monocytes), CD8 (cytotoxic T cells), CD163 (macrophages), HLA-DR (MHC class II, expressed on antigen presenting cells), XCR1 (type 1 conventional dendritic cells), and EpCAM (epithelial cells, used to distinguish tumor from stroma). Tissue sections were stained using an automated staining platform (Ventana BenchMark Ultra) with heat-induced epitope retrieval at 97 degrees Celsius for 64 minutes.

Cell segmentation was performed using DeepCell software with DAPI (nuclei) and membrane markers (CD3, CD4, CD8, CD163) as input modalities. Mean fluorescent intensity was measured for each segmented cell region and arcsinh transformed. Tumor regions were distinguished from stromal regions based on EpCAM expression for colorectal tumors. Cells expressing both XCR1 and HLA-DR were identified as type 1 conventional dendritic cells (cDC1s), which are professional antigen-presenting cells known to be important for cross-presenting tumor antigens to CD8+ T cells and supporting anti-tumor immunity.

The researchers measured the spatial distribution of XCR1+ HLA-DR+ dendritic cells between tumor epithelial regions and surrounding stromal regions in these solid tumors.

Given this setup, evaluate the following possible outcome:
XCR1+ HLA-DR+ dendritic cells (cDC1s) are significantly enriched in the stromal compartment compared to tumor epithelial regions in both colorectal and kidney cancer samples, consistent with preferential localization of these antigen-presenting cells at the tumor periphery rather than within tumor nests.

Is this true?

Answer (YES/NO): NO